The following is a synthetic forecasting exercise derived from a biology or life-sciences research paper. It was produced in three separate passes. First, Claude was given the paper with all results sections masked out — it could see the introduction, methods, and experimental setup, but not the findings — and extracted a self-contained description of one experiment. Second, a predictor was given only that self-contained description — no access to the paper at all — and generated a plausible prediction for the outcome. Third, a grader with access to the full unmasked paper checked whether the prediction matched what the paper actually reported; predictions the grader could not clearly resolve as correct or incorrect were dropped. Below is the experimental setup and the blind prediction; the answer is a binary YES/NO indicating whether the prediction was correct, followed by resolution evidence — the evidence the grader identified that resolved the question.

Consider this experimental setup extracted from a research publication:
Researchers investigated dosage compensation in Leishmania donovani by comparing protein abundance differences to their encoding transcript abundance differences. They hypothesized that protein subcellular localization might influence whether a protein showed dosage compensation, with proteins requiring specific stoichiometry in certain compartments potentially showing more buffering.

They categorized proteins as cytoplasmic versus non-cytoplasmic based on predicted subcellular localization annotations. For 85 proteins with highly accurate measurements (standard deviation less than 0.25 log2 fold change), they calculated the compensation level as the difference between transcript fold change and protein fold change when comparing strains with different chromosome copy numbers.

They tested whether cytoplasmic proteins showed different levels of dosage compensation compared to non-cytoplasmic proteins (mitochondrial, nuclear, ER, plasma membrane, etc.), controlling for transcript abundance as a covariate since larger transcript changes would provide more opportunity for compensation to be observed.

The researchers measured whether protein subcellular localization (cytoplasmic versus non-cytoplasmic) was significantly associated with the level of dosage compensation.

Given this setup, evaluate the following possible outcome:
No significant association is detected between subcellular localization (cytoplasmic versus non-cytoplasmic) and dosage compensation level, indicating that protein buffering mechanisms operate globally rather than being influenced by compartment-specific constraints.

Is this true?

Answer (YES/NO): NO